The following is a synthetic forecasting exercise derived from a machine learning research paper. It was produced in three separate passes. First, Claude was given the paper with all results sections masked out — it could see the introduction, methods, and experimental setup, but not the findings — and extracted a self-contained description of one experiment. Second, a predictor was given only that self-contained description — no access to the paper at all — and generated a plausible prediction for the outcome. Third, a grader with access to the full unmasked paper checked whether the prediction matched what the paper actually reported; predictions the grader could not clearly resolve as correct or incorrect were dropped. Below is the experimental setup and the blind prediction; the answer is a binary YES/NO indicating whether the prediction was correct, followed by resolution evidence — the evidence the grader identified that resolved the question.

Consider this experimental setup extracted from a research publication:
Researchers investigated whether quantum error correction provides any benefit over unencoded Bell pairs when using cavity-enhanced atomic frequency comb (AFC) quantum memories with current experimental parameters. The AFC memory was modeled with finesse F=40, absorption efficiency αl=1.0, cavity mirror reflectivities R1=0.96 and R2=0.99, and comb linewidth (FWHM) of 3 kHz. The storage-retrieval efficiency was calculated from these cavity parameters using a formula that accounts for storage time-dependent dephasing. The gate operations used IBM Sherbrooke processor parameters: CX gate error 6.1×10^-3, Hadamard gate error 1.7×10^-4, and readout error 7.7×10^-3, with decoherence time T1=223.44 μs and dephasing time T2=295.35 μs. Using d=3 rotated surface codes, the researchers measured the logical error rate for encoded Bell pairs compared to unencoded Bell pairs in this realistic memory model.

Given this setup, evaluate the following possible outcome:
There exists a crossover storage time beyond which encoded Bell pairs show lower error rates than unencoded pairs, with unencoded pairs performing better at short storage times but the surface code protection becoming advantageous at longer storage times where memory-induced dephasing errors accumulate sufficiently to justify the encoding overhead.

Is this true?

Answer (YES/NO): NO